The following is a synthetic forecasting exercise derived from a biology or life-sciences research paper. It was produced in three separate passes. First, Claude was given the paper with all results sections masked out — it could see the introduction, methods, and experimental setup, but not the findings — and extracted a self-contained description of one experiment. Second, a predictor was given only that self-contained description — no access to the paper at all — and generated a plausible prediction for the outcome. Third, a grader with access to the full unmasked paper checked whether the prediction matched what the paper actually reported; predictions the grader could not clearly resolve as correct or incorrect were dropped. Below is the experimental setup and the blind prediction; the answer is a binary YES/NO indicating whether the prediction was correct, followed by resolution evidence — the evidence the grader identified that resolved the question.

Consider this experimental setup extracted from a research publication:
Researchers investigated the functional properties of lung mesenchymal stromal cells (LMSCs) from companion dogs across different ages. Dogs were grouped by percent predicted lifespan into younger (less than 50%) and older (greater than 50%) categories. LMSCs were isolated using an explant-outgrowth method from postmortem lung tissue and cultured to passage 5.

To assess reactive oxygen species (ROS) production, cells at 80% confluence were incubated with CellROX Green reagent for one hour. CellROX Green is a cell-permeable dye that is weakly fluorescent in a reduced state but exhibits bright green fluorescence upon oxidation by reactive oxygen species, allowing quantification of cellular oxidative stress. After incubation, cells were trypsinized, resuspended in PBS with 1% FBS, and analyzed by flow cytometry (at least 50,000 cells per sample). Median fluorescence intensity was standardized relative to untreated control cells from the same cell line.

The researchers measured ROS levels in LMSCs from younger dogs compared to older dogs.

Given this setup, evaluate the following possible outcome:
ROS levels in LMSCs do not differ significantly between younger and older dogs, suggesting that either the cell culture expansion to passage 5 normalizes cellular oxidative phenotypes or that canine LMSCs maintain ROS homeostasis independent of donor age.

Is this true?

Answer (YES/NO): YES